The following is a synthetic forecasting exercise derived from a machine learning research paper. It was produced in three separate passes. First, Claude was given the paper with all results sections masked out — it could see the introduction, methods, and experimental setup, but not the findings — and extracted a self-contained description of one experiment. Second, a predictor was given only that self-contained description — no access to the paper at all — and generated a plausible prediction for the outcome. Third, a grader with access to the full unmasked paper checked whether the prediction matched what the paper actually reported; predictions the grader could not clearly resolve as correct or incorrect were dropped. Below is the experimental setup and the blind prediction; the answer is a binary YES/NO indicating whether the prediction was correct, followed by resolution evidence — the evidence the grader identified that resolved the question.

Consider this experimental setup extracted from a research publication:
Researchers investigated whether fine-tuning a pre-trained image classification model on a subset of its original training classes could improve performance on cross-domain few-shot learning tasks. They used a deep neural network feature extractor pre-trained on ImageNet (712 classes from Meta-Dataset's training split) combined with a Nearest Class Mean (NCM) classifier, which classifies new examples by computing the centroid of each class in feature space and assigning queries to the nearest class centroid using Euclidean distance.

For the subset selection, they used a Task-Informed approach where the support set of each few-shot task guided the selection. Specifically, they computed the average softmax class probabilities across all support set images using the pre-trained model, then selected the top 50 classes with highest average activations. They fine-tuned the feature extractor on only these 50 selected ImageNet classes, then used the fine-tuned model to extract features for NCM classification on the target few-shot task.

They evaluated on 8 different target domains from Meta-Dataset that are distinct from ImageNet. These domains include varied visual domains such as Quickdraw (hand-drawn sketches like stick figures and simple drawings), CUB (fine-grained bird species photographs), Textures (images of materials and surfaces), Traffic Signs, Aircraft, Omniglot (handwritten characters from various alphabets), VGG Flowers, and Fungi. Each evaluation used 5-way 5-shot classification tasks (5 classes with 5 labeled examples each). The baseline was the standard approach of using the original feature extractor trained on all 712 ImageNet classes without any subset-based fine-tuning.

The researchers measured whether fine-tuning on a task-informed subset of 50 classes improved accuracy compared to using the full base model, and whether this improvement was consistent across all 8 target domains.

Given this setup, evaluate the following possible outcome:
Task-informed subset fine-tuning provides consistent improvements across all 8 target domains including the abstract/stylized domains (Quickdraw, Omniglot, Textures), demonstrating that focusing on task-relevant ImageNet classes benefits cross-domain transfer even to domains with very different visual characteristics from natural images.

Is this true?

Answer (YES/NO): NO